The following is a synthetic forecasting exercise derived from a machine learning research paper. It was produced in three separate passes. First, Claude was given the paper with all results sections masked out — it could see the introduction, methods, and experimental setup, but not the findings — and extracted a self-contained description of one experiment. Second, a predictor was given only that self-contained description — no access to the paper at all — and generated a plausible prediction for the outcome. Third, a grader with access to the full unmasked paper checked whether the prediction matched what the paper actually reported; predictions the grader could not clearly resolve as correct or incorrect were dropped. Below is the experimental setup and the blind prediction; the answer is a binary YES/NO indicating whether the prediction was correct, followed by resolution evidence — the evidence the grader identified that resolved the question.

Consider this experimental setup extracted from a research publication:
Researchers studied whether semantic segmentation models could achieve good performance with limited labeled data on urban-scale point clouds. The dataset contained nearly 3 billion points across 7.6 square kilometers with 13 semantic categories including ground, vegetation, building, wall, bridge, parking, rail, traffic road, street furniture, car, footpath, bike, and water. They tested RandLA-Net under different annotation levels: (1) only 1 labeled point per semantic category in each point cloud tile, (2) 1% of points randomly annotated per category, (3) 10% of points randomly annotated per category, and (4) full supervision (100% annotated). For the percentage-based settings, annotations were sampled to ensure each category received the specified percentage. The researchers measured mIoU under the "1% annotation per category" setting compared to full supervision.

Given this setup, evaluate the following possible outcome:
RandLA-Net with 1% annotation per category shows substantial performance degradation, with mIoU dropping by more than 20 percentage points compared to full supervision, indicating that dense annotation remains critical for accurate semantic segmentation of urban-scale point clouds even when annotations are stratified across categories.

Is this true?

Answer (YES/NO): NO